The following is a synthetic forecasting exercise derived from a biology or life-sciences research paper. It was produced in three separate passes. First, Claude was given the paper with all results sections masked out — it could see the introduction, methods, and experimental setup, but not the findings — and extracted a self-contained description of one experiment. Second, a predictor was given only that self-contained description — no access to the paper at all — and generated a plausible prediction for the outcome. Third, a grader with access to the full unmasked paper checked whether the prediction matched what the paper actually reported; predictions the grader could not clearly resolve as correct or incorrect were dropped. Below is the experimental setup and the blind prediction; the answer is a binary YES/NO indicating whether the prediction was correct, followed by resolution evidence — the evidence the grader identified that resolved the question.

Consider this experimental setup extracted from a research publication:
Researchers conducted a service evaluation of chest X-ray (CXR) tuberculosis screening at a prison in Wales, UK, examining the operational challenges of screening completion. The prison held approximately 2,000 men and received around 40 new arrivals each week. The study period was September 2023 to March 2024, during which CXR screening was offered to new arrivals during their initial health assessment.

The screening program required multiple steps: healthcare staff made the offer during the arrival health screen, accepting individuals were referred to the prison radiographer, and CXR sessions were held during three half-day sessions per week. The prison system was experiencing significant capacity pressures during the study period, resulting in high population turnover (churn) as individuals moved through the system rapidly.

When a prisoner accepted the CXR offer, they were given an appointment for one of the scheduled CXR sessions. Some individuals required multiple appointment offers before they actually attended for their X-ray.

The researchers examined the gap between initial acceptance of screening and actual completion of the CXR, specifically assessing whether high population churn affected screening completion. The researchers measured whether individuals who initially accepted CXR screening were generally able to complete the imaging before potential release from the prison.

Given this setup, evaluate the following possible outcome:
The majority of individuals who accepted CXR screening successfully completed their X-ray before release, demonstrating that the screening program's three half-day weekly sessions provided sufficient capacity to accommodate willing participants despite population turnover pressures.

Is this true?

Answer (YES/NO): NO